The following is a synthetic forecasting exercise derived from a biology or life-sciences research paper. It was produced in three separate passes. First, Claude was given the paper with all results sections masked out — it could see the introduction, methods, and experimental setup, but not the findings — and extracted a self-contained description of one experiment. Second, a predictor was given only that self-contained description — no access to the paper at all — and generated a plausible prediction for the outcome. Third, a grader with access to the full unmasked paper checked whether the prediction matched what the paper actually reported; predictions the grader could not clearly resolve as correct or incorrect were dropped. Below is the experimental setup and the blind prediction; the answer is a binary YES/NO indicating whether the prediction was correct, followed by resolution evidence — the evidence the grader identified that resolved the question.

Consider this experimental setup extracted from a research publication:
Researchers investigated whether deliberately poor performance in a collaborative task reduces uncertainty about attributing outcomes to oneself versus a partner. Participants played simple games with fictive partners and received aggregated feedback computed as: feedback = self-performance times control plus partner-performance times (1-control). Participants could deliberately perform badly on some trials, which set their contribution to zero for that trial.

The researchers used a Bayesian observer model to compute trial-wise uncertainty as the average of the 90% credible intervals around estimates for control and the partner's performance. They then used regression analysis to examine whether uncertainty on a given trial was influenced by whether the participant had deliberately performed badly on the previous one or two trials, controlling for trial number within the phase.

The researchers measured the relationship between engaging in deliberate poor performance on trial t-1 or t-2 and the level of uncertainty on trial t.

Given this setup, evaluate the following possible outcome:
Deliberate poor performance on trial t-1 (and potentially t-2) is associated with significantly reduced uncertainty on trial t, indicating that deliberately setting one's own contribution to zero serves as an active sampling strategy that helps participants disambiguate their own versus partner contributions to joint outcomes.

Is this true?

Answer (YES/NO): YES